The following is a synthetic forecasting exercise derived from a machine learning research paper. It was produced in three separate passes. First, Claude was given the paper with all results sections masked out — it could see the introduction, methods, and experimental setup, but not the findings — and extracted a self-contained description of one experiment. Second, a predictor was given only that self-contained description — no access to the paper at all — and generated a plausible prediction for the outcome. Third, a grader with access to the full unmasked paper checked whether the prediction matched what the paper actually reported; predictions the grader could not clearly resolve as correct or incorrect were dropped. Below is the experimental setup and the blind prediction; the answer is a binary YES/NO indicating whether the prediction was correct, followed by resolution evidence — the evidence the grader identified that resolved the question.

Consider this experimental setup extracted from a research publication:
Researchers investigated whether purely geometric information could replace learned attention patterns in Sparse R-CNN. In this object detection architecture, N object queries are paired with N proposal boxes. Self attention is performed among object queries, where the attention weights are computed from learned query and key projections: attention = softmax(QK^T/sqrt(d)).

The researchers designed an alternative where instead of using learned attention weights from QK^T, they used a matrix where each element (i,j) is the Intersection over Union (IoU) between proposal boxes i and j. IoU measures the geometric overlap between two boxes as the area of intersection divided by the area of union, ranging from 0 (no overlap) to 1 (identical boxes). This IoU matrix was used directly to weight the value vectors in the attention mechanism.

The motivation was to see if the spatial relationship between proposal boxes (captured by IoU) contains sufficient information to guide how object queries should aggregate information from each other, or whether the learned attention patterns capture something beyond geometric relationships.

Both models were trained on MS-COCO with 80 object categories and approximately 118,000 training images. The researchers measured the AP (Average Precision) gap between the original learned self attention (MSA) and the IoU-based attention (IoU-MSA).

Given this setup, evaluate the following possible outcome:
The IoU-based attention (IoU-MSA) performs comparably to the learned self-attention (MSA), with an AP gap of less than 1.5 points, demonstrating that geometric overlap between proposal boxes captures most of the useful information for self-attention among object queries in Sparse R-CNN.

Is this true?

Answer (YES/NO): YES